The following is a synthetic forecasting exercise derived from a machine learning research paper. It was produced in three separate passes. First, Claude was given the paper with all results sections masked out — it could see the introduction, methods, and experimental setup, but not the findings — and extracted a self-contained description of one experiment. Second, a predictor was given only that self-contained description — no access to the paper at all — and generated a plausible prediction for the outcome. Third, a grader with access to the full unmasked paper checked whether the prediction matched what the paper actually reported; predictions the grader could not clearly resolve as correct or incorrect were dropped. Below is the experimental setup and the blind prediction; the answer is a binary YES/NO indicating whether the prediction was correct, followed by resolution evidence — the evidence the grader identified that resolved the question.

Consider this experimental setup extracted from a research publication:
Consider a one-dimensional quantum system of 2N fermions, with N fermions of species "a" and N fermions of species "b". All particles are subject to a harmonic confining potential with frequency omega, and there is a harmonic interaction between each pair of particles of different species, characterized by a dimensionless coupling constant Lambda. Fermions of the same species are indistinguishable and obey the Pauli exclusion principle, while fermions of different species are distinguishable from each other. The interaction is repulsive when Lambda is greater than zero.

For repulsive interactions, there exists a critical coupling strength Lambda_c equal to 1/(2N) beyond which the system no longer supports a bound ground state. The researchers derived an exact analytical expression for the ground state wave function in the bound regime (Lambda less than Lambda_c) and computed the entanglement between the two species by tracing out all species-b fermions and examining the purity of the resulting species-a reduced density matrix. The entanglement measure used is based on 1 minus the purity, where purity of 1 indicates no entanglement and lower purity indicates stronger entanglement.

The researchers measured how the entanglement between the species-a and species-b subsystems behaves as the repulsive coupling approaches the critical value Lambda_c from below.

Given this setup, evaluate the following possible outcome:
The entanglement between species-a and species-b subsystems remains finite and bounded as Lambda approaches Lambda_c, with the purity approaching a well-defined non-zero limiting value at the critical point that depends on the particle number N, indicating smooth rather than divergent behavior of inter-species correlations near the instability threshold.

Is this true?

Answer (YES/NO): NO